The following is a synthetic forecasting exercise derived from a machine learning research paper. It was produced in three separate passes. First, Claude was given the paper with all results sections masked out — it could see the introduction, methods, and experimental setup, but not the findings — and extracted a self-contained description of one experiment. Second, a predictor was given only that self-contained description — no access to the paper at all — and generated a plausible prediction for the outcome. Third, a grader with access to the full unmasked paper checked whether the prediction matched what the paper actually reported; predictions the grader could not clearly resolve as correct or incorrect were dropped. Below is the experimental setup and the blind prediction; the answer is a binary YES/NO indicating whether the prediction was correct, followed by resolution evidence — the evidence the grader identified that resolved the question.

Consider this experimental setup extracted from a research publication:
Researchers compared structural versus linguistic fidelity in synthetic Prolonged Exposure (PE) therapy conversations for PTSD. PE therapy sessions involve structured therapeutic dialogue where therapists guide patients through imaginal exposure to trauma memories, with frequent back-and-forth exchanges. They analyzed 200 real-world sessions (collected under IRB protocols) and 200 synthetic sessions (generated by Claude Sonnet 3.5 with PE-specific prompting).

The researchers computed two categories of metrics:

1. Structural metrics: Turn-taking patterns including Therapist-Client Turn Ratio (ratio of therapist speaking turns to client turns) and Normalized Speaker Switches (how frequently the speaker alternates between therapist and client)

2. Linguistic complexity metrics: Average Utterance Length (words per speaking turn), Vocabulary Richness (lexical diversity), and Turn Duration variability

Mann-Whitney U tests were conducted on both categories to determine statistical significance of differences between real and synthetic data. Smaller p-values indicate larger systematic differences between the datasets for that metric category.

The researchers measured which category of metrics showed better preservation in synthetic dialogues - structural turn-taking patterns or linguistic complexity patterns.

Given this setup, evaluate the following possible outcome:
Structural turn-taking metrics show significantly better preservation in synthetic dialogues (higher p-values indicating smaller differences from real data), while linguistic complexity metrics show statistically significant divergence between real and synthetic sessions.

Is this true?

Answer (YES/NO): YES